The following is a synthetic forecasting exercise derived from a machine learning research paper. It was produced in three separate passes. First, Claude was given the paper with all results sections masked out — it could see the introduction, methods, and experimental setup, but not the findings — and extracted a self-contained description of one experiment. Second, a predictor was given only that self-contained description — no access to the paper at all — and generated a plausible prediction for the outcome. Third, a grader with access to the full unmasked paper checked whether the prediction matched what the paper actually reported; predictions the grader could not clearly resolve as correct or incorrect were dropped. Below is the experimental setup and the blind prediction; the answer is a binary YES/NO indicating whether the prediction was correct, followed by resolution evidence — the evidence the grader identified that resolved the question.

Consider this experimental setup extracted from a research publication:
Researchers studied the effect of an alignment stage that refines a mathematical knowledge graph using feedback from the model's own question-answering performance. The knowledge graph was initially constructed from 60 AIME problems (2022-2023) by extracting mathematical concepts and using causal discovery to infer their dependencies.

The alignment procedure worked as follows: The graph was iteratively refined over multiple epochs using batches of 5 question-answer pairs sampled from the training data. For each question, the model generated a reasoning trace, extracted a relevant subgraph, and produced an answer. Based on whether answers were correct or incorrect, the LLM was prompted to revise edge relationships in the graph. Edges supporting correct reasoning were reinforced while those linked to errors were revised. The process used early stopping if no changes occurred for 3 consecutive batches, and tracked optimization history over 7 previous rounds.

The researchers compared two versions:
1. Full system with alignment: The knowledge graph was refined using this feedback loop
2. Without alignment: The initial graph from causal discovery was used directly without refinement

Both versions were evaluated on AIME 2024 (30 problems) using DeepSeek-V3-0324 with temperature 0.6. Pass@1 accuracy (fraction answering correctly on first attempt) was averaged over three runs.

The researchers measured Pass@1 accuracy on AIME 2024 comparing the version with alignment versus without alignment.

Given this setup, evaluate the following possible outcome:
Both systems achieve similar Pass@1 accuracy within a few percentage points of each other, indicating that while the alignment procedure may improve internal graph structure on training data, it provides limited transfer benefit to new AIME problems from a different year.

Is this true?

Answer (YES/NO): NO